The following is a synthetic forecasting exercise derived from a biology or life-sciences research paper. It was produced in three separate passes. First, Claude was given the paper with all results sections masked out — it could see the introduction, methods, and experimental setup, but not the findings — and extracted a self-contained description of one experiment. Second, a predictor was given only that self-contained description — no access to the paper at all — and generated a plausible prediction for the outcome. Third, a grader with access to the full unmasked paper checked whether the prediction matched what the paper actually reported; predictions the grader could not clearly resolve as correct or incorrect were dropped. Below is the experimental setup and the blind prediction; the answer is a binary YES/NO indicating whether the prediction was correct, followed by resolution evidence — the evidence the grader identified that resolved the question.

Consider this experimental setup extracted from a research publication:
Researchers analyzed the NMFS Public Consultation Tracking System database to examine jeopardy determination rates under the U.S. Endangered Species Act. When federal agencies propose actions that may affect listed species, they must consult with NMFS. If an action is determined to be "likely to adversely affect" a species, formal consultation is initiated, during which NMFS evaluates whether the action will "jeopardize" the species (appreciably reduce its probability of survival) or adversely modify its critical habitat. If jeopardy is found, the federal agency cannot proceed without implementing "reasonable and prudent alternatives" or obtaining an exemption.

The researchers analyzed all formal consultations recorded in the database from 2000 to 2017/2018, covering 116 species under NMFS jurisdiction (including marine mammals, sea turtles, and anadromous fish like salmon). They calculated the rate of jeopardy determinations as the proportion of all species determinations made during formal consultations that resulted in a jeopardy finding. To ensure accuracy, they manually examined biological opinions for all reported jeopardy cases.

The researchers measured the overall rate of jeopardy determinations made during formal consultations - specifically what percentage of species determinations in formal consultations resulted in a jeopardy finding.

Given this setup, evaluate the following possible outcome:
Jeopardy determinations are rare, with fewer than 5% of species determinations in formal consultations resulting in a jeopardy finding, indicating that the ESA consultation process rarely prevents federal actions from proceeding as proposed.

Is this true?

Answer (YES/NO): YES